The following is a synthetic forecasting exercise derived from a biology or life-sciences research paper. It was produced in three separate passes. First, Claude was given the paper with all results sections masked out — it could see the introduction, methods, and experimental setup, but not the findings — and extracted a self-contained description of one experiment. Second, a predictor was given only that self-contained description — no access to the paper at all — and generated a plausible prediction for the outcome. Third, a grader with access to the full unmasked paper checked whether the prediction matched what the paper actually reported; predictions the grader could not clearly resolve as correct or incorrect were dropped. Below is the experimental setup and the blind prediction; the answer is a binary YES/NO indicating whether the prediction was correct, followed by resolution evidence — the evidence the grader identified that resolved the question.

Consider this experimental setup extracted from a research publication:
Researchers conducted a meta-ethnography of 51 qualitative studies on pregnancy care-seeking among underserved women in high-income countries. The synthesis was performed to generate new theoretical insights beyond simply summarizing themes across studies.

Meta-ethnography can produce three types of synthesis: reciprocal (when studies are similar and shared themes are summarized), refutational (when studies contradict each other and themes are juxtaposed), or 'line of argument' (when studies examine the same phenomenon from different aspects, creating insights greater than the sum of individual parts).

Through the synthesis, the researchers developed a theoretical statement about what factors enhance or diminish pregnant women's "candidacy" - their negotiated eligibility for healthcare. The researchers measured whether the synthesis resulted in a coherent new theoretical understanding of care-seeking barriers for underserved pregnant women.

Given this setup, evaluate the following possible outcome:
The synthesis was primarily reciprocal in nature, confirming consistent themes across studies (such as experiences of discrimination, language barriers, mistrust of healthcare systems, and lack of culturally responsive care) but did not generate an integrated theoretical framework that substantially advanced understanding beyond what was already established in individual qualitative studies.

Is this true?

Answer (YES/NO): NO